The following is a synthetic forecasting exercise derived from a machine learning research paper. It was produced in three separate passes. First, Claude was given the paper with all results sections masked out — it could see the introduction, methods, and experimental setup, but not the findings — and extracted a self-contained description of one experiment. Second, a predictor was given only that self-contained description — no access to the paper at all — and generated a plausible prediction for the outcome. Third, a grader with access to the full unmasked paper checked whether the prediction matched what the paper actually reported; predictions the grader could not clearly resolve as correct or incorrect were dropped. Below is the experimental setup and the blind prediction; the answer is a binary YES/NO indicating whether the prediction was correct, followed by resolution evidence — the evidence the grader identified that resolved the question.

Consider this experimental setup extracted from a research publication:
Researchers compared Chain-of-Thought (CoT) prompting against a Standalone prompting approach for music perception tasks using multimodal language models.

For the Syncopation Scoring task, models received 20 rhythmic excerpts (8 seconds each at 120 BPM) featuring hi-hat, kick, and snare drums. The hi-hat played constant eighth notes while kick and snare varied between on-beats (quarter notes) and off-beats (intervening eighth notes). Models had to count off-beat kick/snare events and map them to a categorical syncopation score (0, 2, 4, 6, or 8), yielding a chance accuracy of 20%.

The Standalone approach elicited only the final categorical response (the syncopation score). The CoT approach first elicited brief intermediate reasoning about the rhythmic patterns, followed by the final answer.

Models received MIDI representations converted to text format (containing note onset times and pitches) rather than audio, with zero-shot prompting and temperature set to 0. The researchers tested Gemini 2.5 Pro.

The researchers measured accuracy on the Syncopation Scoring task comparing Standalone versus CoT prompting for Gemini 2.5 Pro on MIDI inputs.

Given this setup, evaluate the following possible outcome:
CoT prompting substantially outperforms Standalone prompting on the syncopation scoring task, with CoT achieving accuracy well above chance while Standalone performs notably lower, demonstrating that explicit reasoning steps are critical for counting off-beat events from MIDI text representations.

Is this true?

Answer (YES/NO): NO